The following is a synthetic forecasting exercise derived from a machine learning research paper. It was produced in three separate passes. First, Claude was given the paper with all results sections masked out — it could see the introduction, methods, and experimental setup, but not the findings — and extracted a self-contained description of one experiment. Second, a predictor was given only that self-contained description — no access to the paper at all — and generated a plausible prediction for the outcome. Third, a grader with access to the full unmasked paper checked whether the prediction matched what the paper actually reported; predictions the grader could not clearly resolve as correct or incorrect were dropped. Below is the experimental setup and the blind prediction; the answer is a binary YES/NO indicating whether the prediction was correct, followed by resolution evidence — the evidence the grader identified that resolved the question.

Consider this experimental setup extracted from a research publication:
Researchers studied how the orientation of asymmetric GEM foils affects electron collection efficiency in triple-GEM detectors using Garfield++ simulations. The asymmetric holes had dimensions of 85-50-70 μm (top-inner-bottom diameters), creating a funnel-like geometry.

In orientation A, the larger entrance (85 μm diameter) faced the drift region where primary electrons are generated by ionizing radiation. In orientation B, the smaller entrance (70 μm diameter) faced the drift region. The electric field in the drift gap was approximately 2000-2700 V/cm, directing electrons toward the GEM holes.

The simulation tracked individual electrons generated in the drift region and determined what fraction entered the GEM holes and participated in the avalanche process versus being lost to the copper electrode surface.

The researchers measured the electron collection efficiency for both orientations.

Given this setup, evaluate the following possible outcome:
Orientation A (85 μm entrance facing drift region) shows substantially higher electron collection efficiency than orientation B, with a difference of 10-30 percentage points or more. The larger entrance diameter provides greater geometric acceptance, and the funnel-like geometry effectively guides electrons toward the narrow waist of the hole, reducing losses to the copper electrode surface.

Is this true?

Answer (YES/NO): NO